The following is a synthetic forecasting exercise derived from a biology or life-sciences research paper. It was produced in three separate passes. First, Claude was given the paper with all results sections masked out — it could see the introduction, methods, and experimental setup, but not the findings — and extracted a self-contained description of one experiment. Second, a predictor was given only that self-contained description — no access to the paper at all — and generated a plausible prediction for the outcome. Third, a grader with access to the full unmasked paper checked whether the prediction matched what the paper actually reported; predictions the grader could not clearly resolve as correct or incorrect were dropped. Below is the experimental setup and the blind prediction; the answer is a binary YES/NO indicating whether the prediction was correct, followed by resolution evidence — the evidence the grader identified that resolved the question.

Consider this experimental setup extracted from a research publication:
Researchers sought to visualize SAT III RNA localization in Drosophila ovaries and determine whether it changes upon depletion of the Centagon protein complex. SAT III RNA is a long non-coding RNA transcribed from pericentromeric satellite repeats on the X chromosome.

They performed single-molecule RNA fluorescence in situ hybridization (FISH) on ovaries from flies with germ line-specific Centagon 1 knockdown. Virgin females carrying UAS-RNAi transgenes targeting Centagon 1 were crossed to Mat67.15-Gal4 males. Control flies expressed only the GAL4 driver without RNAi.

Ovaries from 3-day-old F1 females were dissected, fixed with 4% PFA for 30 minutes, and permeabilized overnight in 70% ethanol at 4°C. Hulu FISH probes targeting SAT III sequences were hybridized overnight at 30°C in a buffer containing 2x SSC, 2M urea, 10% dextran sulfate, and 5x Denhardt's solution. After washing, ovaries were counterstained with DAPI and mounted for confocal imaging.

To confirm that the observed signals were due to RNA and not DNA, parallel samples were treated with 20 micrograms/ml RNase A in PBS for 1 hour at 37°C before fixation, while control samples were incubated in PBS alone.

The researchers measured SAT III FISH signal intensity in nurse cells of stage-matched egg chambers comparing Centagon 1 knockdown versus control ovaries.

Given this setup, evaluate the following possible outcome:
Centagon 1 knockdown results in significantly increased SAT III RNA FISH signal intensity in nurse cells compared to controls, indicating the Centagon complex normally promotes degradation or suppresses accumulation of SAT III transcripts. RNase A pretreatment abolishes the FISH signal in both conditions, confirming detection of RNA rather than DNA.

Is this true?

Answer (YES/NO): YES